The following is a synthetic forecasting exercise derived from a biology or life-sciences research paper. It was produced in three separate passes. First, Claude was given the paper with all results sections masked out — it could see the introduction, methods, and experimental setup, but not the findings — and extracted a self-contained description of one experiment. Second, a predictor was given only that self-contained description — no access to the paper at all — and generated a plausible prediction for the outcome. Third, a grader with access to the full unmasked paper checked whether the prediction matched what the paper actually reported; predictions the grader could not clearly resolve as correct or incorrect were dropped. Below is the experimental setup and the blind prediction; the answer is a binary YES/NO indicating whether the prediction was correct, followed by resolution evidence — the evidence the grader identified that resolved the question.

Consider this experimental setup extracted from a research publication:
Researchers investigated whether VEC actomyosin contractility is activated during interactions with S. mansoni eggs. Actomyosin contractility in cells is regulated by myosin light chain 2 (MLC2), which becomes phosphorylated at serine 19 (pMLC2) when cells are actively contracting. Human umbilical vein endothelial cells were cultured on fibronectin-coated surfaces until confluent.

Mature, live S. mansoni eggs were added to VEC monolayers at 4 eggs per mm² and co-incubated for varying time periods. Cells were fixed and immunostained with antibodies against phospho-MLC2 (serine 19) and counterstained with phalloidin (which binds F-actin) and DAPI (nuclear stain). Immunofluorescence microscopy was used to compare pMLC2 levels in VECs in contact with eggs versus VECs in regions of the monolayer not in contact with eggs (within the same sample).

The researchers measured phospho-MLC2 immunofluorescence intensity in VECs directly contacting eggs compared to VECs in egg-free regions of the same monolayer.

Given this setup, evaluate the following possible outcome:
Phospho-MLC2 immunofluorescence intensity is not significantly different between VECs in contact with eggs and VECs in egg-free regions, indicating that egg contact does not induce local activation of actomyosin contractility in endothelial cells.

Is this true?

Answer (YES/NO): NO